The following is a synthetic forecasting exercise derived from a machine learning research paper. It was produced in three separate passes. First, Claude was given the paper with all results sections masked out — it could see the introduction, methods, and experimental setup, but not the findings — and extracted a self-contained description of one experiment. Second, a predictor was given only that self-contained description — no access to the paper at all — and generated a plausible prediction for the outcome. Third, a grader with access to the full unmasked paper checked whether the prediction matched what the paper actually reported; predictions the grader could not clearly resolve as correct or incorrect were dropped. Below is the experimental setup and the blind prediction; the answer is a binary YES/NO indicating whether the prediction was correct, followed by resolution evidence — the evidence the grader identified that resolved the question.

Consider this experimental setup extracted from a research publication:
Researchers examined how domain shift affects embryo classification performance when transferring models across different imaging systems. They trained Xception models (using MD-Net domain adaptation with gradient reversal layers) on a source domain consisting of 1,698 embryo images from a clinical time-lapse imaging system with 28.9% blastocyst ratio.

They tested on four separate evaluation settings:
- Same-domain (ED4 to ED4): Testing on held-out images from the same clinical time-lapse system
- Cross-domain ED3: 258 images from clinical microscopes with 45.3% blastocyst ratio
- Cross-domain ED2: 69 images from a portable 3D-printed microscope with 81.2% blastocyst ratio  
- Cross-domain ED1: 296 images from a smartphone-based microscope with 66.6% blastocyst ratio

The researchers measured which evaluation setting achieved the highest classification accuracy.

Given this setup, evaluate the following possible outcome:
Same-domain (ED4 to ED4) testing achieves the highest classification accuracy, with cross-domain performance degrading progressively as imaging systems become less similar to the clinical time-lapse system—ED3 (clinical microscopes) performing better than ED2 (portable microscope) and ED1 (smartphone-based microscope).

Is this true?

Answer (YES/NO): NO